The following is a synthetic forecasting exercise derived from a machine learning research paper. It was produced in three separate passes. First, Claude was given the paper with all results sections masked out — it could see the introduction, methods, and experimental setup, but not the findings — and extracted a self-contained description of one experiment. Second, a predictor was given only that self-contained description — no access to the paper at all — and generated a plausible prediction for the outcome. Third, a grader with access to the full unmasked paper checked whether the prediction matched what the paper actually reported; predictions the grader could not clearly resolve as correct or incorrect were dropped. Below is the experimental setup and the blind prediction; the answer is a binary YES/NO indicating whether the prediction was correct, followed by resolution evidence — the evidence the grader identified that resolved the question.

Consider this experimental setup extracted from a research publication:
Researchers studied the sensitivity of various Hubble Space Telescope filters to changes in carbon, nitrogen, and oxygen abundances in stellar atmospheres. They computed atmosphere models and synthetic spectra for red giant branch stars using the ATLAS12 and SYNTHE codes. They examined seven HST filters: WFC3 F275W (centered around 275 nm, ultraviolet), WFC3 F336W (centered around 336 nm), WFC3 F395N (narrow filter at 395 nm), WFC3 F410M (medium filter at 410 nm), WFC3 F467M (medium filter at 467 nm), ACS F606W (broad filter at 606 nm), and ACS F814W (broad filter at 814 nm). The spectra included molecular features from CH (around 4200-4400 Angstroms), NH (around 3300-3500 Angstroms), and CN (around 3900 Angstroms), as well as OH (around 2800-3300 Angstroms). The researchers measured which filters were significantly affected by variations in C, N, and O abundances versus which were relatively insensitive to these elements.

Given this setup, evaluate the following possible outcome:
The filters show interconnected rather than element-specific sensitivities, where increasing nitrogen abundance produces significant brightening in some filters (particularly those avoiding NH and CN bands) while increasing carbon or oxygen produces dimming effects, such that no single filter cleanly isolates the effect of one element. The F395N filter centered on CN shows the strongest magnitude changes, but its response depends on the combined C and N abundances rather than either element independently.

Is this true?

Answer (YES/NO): NO